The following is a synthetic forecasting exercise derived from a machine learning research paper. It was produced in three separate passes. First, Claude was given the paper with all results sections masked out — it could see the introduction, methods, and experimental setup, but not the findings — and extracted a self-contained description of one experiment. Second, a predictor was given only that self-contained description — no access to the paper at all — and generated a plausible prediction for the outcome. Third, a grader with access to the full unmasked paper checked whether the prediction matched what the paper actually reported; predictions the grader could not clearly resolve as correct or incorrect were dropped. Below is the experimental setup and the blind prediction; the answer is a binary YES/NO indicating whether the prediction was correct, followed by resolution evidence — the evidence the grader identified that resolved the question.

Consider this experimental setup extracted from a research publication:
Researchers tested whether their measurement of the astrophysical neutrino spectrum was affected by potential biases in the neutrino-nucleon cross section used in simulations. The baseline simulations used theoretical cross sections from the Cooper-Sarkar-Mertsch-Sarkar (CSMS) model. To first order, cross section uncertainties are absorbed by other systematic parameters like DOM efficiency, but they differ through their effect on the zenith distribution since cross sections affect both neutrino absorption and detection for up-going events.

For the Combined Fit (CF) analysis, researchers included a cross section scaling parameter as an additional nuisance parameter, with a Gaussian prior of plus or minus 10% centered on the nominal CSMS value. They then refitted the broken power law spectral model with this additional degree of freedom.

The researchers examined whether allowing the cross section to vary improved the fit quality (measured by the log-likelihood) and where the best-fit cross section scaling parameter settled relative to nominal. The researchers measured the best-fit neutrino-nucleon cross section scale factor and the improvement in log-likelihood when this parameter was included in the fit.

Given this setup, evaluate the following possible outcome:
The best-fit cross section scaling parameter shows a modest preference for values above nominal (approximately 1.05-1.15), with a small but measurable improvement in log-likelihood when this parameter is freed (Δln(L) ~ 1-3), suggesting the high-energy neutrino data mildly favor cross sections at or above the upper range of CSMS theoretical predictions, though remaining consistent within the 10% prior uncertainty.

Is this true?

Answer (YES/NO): YES